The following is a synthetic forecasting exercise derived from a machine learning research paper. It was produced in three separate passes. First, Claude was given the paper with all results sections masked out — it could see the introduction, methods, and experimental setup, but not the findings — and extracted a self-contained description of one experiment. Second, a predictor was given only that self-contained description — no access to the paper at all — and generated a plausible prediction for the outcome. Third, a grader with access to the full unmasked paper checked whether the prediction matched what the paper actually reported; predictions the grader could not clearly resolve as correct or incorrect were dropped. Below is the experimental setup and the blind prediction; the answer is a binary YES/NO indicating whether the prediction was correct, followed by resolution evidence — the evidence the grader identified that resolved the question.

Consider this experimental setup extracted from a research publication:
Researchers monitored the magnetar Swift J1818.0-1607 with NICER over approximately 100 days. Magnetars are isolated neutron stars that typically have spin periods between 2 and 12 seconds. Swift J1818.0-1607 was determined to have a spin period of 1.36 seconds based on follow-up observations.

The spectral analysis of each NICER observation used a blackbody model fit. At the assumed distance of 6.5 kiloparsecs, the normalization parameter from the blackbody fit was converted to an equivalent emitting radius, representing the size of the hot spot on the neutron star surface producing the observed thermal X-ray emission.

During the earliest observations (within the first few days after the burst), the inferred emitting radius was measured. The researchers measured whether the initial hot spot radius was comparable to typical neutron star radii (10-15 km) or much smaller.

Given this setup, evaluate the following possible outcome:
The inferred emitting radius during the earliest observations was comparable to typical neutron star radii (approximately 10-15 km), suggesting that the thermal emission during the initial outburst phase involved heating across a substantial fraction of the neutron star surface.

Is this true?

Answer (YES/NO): NO